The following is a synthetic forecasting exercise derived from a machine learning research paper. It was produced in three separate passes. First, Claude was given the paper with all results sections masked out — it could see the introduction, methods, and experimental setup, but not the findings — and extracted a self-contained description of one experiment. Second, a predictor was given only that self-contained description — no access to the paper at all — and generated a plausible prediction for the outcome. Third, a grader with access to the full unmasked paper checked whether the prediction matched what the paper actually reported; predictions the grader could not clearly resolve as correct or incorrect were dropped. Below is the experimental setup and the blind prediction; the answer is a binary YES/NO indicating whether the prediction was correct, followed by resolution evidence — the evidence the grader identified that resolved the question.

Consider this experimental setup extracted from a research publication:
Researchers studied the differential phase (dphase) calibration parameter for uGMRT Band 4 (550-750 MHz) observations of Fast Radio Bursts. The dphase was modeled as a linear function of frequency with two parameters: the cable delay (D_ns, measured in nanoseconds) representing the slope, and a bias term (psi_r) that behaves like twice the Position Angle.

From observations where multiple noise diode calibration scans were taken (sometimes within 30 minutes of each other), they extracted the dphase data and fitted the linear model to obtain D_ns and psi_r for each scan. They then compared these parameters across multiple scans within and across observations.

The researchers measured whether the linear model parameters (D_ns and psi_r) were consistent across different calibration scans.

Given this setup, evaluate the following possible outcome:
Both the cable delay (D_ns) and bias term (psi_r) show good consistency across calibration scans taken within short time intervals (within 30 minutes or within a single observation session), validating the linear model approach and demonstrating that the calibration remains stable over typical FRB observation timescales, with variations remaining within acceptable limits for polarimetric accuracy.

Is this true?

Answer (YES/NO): YES